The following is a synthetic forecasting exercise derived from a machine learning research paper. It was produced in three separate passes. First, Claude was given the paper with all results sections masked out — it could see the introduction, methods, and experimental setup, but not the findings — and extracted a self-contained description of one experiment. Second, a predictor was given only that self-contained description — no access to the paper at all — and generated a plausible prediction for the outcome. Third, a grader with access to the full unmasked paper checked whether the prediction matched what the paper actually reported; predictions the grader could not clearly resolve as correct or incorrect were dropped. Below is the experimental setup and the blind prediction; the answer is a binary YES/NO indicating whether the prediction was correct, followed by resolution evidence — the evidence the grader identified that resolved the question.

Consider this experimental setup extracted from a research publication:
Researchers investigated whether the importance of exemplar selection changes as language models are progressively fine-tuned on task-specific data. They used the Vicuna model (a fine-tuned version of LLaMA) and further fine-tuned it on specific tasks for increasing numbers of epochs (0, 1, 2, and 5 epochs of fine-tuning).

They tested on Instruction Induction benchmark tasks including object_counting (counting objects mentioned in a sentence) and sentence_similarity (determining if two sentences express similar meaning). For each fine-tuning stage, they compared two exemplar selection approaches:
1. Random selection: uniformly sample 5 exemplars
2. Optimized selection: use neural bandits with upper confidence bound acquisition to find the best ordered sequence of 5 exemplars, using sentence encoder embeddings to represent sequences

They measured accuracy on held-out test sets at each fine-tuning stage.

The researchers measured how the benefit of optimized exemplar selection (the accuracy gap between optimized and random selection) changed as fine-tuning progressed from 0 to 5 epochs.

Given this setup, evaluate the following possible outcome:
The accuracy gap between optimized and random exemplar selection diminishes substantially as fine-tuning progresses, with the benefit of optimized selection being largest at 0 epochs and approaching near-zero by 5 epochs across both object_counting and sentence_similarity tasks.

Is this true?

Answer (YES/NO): YES